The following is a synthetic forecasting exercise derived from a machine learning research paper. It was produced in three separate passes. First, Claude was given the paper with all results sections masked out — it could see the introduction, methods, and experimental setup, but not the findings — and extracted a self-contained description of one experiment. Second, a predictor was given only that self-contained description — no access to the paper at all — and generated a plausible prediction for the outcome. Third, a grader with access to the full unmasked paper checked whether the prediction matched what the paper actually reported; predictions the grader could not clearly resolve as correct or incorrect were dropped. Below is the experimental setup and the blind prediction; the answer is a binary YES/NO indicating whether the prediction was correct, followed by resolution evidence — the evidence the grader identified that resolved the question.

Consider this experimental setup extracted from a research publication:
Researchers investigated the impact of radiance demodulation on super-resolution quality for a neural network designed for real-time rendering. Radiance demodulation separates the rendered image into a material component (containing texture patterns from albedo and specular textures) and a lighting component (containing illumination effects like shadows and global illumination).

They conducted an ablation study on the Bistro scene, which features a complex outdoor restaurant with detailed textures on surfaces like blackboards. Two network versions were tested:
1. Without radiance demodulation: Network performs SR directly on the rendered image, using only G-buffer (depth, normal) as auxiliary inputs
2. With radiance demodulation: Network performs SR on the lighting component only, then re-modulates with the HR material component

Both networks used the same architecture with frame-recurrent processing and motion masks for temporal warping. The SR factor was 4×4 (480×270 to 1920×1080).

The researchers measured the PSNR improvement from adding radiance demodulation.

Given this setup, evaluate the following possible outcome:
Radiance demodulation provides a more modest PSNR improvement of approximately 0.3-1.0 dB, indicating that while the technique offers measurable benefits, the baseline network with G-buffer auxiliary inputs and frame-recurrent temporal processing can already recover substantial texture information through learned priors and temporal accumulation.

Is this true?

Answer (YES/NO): NO